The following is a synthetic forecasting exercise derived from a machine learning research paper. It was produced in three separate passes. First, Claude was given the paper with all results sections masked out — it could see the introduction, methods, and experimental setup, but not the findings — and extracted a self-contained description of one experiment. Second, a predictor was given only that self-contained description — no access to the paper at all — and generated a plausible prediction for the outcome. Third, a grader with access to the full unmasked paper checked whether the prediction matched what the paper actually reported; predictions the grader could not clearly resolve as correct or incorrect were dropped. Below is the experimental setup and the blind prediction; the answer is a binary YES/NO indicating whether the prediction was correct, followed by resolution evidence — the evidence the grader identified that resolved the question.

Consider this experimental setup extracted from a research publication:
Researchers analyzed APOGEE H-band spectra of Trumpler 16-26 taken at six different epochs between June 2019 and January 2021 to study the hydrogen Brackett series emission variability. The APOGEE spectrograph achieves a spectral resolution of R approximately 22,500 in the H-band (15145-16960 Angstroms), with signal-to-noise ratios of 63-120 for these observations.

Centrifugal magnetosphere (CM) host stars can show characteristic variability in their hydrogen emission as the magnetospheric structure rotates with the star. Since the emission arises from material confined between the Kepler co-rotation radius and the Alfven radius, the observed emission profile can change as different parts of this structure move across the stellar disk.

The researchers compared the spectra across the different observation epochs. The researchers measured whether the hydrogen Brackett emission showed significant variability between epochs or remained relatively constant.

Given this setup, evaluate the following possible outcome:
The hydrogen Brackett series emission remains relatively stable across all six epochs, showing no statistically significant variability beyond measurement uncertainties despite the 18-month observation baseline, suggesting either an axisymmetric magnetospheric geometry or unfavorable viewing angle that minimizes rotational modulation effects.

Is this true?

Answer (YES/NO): NO